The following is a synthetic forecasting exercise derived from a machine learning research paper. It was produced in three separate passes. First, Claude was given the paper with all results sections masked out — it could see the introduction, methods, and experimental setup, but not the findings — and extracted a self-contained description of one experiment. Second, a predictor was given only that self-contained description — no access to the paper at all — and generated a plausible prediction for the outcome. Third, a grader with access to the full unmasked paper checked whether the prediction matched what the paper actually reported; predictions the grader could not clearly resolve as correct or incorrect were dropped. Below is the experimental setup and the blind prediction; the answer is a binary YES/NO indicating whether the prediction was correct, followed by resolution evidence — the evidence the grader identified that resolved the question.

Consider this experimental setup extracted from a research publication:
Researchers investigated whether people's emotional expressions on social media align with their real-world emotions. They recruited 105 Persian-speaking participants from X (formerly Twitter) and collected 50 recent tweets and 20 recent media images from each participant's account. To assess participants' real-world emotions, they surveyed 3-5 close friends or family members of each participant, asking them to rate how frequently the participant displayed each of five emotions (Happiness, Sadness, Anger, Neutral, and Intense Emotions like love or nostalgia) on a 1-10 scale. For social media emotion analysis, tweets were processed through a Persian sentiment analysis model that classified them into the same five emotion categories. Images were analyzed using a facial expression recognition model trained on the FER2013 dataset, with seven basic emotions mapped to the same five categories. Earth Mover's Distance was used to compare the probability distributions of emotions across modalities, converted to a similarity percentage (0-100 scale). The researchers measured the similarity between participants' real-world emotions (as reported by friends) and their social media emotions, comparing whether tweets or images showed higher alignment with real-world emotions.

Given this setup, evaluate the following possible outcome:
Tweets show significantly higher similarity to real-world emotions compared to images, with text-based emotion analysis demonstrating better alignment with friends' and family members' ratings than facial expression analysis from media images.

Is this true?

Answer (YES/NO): YES